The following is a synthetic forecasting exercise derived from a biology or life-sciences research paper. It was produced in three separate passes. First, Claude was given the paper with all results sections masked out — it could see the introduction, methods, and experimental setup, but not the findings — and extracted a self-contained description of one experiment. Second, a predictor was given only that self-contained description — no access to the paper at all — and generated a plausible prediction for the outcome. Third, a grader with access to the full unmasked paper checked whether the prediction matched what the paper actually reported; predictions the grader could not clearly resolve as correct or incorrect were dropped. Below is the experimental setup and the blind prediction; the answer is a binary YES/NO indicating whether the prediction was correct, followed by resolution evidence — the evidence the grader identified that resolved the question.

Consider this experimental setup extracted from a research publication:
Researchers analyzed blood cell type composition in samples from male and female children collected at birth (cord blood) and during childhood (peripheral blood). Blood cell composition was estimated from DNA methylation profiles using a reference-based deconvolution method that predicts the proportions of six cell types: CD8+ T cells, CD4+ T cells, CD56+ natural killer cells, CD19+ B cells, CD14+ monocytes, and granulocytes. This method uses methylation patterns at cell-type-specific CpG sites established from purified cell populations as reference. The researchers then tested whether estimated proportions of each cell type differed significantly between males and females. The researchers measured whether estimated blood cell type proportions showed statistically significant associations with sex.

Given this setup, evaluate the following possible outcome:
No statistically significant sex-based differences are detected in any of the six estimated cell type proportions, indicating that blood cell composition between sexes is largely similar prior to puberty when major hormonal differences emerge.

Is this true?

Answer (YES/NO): NO